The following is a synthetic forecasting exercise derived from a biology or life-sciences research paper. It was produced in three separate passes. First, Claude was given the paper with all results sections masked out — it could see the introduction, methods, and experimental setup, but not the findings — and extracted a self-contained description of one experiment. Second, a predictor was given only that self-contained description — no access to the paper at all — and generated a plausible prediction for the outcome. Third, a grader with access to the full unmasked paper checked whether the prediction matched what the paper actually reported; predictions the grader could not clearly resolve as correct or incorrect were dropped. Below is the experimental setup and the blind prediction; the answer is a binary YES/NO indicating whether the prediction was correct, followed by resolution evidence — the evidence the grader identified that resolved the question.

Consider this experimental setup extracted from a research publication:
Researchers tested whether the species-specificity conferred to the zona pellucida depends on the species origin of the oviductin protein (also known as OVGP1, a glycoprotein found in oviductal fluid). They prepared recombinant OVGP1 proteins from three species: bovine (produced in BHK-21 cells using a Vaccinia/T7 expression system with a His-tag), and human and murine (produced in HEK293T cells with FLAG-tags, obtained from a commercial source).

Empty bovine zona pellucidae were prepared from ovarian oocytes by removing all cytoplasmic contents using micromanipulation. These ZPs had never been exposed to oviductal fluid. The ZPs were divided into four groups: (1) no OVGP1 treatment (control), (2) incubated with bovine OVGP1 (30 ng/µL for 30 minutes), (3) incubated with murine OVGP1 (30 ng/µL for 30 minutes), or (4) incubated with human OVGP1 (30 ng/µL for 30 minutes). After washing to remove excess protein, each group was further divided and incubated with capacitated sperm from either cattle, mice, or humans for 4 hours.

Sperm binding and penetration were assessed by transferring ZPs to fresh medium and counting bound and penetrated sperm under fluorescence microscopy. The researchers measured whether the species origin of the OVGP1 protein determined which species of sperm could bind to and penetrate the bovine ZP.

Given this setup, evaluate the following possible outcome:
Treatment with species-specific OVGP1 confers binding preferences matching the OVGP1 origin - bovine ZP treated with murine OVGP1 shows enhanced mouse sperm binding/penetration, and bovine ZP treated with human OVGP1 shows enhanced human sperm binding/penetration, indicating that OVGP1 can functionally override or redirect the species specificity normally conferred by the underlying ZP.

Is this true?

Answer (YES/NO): NO